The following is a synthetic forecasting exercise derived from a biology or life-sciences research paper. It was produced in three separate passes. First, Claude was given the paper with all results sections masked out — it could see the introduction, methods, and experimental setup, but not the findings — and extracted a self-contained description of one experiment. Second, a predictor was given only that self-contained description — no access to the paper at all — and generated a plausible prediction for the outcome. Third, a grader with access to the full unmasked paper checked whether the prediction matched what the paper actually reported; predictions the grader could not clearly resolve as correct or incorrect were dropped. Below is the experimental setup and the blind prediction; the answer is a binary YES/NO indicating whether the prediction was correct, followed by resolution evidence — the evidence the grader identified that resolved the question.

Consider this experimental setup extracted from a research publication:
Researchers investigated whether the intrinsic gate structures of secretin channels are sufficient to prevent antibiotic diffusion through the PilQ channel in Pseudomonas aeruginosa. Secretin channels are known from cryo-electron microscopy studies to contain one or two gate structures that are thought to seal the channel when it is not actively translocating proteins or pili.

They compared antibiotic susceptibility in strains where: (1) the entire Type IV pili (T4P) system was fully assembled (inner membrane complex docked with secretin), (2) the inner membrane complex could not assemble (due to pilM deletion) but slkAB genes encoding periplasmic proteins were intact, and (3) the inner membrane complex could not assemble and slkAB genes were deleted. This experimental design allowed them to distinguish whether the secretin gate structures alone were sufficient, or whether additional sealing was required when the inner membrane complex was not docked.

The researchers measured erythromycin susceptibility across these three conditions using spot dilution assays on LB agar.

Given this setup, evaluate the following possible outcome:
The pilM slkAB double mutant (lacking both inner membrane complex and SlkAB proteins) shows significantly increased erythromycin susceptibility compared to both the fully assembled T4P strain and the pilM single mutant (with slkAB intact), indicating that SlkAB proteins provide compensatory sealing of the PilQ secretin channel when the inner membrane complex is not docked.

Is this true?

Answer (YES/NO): YES